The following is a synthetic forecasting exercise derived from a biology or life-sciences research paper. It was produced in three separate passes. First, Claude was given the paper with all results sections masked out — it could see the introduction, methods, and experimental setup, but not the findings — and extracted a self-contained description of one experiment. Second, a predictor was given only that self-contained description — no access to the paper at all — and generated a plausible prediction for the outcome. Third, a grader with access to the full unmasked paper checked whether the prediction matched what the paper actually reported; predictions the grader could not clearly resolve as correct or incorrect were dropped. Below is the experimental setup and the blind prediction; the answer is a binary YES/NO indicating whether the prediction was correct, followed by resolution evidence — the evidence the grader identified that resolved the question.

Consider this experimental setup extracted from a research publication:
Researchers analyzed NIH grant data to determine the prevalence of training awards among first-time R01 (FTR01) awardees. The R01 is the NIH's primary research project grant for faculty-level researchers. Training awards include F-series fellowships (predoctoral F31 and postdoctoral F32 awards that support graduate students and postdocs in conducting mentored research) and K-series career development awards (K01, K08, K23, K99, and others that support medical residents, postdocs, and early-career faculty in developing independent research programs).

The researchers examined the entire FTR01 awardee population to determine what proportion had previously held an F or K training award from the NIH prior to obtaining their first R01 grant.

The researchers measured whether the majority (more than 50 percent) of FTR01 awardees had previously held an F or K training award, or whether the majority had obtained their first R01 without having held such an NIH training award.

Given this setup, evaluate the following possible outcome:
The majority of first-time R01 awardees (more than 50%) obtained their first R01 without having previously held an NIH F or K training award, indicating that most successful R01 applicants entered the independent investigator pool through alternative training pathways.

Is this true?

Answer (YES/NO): YES